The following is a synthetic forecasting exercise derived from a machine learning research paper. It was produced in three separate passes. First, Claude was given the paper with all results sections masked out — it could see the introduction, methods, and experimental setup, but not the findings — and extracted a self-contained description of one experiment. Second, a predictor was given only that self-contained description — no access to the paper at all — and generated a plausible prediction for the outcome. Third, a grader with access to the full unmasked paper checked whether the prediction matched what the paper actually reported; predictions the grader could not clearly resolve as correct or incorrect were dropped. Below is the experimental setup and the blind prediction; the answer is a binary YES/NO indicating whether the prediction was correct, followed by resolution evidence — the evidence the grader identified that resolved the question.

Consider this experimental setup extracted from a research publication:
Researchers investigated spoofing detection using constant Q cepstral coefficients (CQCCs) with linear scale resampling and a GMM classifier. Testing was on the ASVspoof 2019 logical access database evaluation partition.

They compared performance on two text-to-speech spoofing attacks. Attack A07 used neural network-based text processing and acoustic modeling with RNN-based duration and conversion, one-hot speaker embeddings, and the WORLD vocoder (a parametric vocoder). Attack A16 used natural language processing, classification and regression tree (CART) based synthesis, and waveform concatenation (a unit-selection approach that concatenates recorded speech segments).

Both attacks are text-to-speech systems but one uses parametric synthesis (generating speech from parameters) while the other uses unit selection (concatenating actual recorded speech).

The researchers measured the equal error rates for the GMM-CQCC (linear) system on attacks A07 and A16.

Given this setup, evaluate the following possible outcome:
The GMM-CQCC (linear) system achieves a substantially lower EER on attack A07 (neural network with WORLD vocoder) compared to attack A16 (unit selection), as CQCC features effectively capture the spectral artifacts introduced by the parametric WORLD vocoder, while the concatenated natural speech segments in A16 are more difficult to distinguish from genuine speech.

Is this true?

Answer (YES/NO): NO